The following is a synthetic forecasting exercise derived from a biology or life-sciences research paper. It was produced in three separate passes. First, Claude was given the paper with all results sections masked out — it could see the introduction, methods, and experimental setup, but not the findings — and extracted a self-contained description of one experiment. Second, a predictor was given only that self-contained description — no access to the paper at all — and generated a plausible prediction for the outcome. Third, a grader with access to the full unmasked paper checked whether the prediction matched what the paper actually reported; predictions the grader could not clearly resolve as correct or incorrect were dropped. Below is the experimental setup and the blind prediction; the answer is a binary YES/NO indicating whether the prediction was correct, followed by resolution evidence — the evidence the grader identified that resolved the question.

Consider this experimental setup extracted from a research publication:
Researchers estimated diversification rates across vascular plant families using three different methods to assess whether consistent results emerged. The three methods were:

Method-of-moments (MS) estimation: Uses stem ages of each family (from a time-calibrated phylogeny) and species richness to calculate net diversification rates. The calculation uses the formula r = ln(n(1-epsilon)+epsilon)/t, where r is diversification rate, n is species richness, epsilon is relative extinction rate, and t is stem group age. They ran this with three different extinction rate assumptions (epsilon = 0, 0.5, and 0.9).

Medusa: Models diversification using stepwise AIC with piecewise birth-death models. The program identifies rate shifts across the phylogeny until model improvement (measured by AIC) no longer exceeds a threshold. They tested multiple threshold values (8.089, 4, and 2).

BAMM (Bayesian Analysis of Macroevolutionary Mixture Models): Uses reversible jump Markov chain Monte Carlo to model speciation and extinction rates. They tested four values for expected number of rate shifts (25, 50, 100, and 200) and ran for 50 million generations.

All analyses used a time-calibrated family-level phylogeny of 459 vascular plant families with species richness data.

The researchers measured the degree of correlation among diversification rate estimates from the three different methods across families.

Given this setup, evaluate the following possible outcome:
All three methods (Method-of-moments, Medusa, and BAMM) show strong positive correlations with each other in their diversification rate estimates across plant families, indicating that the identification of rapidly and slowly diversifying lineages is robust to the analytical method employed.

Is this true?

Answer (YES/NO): YES